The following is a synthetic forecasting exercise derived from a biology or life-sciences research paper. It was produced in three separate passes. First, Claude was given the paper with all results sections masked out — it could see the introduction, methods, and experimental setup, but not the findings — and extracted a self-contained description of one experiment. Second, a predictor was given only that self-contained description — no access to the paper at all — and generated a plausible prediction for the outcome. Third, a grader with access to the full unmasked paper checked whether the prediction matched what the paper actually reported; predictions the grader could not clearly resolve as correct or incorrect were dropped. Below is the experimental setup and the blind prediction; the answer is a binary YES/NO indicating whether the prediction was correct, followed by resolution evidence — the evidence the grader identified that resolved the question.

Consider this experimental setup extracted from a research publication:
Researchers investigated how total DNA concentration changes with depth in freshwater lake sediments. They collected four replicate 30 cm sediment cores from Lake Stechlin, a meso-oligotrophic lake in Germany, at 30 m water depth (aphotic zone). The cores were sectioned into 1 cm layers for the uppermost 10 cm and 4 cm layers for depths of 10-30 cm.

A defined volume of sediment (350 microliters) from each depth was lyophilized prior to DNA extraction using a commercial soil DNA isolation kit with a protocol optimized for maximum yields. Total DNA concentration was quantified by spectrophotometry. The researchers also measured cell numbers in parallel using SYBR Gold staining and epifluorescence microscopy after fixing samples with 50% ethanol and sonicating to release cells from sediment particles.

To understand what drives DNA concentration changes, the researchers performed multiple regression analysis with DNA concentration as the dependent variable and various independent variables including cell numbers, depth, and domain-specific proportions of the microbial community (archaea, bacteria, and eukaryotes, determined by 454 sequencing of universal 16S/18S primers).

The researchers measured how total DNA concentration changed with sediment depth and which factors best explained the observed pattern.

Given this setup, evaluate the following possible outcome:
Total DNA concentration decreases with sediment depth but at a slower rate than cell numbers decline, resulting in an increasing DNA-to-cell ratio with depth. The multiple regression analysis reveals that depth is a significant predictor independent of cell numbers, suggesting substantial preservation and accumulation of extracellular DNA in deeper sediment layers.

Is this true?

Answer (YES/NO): NO